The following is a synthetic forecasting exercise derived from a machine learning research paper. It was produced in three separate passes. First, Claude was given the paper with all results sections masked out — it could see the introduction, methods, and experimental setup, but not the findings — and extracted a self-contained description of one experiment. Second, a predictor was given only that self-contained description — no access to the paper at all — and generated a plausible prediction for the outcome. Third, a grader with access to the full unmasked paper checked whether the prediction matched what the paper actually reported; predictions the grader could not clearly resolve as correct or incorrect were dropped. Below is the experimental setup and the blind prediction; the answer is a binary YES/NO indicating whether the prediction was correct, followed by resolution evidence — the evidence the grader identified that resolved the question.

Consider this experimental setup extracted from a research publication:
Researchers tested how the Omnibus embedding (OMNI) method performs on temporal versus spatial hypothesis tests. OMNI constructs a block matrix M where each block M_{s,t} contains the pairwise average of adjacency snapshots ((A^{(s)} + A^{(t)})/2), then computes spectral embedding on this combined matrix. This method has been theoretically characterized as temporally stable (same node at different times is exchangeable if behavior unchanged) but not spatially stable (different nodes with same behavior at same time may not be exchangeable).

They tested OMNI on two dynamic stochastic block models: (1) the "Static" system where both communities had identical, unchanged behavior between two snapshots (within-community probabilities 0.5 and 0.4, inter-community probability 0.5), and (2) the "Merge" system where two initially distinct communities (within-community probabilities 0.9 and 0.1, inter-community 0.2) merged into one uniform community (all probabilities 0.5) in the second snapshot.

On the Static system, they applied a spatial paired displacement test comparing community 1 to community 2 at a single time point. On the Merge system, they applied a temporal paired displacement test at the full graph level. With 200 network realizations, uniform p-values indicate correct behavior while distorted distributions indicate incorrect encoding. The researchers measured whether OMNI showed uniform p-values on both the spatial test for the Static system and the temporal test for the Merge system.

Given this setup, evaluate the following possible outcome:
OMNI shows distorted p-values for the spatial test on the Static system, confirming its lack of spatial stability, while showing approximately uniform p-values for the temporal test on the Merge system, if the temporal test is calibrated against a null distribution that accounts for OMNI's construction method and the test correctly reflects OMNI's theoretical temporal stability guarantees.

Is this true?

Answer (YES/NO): NO